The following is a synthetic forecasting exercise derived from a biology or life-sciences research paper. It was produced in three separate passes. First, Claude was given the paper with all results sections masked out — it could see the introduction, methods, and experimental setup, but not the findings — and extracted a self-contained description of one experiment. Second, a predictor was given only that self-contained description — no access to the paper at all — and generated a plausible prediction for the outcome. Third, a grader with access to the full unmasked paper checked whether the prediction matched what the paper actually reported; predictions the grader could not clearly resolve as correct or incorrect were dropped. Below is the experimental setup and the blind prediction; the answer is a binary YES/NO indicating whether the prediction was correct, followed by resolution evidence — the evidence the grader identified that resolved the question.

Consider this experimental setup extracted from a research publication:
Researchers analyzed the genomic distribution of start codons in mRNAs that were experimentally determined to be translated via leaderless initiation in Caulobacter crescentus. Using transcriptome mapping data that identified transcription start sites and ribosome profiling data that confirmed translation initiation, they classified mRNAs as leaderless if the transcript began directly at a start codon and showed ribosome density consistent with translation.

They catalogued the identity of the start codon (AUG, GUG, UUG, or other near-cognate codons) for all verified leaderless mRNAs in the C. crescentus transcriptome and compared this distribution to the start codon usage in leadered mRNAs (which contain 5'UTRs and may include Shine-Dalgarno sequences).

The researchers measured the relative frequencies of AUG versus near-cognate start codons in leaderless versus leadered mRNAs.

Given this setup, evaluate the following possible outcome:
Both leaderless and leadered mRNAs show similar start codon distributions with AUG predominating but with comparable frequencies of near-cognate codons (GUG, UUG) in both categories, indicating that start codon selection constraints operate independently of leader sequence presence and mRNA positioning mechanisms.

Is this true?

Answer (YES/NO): NO